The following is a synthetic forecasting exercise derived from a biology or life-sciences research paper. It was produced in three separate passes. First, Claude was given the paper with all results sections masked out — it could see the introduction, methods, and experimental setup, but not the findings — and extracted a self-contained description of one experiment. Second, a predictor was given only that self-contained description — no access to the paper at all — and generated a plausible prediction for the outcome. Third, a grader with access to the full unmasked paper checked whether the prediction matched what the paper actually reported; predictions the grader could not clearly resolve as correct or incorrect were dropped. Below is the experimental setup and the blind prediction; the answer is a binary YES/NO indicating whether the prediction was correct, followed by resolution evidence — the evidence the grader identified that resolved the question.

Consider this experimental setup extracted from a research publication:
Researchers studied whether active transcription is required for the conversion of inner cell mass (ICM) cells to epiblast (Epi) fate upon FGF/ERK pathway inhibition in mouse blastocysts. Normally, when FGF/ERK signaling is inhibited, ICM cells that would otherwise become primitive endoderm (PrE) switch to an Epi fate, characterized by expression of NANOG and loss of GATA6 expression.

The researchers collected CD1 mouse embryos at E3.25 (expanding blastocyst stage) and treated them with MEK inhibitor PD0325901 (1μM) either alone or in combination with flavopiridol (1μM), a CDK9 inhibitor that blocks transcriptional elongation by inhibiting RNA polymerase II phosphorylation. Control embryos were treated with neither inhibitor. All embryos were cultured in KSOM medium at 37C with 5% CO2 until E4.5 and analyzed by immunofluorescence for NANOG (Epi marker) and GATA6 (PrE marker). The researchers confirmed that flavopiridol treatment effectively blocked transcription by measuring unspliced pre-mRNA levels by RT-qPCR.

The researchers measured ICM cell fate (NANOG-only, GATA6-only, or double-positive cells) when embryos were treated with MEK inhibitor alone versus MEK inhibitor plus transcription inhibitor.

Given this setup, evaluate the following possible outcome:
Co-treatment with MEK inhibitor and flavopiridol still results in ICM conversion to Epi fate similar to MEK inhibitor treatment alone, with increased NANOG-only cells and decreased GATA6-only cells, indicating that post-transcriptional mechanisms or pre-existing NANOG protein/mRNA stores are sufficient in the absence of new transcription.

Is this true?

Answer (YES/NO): NO